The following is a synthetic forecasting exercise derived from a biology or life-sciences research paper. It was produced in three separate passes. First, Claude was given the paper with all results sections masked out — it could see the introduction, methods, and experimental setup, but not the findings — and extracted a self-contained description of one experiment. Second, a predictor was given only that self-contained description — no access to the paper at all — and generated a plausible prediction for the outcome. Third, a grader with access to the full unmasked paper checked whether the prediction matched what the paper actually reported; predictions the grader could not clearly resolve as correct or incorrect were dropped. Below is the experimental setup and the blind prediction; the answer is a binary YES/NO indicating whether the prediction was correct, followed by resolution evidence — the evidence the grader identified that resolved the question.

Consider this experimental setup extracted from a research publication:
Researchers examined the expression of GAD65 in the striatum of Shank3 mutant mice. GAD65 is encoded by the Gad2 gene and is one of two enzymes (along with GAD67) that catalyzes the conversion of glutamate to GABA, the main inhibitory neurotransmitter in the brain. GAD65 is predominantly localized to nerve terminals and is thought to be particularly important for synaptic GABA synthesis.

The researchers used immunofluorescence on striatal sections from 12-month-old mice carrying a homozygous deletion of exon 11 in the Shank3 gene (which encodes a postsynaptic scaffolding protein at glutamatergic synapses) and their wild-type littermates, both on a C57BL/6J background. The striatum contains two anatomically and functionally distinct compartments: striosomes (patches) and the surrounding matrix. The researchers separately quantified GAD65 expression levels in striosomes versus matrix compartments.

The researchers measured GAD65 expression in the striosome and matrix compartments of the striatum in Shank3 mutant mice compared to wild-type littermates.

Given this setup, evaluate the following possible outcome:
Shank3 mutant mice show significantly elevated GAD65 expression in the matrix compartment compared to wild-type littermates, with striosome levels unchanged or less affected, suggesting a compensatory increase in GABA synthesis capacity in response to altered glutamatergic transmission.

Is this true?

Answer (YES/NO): NO